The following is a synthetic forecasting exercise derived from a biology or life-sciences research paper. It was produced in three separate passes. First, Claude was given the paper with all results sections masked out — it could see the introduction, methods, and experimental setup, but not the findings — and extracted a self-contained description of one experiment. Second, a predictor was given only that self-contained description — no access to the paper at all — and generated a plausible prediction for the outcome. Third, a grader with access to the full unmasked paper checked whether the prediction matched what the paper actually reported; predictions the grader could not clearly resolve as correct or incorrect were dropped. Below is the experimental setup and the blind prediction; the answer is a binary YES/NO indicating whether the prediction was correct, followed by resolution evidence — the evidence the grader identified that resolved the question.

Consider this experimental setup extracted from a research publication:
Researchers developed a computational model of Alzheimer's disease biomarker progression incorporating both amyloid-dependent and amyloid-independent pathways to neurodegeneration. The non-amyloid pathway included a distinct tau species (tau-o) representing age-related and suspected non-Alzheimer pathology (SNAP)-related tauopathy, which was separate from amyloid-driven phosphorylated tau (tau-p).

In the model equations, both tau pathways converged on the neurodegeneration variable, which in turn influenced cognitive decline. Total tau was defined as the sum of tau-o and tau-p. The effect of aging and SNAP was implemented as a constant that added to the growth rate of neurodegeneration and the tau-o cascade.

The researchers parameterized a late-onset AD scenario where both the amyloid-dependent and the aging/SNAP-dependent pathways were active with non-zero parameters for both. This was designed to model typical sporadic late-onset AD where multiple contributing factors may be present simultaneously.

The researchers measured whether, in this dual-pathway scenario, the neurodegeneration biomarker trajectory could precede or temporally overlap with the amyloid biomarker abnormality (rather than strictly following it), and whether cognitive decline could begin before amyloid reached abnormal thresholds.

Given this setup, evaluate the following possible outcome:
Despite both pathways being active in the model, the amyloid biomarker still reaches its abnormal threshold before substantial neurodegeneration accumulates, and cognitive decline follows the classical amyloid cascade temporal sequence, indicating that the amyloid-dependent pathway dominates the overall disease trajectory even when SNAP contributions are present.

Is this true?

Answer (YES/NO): NO